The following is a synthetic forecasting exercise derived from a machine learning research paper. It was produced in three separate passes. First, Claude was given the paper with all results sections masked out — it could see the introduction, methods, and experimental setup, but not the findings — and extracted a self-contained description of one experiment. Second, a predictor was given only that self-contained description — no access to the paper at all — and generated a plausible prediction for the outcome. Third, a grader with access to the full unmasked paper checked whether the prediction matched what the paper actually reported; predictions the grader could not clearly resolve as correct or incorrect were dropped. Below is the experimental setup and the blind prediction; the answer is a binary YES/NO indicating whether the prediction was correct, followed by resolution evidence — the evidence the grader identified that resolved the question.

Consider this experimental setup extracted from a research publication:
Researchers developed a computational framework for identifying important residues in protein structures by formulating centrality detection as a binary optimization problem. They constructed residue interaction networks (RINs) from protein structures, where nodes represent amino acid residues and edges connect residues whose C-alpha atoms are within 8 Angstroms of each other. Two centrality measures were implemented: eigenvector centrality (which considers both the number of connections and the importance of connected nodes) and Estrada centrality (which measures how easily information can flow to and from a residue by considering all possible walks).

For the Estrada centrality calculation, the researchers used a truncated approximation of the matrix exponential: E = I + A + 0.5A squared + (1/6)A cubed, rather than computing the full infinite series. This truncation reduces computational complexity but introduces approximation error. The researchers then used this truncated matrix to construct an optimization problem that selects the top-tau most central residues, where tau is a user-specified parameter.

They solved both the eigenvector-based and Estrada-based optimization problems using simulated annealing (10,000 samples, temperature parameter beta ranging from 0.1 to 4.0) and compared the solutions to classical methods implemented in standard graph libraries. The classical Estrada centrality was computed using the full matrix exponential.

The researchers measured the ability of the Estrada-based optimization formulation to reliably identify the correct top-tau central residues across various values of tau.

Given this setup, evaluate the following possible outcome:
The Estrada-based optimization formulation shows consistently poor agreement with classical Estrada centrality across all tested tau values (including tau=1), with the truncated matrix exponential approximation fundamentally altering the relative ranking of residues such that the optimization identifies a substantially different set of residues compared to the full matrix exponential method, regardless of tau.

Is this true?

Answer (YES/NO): NO